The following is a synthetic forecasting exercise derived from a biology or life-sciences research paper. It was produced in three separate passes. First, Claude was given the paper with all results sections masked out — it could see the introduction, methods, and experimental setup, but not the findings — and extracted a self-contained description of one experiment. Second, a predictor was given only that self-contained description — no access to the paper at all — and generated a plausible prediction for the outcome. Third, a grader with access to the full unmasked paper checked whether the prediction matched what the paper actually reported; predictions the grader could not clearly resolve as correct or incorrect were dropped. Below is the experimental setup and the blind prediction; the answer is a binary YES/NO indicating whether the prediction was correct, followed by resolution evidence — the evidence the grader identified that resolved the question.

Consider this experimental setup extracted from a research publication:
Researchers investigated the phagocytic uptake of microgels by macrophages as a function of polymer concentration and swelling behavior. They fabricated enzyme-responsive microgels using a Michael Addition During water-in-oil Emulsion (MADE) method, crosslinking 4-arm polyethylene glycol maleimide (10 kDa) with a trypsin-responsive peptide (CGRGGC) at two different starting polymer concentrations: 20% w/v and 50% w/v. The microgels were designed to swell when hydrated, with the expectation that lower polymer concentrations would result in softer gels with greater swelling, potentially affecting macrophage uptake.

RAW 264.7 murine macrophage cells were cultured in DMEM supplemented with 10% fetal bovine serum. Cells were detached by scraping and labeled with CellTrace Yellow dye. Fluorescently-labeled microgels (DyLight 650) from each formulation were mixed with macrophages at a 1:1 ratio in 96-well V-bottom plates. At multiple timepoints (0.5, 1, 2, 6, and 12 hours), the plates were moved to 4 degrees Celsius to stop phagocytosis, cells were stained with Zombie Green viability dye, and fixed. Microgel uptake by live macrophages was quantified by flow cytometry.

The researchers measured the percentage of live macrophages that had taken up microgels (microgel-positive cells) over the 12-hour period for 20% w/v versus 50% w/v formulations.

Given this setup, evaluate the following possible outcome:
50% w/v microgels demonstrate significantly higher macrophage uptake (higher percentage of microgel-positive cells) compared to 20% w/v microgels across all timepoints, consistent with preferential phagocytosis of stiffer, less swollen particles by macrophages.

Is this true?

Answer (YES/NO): NO